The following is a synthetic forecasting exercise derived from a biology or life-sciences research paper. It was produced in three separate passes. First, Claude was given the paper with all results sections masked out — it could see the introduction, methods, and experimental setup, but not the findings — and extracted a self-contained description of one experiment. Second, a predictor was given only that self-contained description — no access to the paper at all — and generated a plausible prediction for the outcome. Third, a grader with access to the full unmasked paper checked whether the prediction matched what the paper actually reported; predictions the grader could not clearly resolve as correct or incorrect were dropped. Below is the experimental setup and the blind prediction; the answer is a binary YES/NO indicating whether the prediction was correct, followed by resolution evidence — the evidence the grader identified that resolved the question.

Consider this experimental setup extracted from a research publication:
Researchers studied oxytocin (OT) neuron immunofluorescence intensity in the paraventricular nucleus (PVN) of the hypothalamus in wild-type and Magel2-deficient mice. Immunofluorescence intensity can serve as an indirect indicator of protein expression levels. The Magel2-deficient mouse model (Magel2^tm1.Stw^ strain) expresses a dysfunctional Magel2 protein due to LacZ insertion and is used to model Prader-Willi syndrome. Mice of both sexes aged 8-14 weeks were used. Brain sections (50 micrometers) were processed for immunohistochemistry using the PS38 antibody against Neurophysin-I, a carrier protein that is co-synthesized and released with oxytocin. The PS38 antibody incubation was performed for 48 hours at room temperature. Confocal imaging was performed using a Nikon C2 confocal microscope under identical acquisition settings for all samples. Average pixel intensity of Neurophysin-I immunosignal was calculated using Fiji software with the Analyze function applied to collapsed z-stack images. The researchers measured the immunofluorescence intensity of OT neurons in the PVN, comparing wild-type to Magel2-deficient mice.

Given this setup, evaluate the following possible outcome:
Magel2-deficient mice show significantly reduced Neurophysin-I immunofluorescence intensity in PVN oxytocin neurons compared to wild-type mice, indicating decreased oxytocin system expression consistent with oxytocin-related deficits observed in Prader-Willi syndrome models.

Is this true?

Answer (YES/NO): NO